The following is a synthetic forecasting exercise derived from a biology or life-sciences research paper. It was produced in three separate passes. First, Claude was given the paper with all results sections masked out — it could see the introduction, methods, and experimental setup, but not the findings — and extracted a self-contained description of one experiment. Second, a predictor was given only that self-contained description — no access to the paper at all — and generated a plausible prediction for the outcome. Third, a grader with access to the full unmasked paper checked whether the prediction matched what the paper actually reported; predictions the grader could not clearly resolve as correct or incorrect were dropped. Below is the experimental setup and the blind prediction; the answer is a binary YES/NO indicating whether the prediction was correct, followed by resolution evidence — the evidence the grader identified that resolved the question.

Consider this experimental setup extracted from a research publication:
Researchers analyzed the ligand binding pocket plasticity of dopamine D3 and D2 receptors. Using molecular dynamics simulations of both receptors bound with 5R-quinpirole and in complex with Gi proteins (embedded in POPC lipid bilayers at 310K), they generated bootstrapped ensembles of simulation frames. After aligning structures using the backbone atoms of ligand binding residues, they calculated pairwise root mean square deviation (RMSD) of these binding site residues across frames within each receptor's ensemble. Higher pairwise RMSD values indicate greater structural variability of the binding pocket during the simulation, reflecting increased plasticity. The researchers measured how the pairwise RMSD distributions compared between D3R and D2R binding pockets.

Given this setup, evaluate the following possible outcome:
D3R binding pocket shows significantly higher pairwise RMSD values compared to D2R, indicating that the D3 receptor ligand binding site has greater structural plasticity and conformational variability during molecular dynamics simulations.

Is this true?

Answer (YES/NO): NO